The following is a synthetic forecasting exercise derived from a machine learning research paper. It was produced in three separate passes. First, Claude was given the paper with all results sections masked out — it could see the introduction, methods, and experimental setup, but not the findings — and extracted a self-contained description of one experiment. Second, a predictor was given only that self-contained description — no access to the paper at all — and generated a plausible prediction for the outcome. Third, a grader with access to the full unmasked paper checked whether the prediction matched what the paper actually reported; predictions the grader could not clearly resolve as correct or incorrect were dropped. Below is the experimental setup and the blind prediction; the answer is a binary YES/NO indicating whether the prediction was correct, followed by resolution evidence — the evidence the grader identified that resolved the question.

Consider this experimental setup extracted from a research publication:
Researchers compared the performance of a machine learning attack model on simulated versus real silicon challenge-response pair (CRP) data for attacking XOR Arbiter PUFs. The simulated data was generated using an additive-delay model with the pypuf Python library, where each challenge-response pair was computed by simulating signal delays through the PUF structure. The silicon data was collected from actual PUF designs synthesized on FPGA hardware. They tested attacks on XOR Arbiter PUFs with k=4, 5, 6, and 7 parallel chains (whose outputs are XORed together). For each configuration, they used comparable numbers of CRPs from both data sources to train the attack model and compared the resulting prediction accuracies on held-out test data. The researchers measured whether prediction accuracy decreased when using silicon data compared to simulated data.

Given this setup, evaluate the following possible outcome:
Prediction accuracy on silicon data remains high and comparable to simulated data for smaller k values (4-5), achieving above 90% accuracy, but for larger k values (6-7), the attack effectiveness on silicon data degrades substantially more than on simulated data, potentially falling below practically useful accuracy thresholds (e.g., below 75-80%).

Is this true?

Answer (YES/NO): NO